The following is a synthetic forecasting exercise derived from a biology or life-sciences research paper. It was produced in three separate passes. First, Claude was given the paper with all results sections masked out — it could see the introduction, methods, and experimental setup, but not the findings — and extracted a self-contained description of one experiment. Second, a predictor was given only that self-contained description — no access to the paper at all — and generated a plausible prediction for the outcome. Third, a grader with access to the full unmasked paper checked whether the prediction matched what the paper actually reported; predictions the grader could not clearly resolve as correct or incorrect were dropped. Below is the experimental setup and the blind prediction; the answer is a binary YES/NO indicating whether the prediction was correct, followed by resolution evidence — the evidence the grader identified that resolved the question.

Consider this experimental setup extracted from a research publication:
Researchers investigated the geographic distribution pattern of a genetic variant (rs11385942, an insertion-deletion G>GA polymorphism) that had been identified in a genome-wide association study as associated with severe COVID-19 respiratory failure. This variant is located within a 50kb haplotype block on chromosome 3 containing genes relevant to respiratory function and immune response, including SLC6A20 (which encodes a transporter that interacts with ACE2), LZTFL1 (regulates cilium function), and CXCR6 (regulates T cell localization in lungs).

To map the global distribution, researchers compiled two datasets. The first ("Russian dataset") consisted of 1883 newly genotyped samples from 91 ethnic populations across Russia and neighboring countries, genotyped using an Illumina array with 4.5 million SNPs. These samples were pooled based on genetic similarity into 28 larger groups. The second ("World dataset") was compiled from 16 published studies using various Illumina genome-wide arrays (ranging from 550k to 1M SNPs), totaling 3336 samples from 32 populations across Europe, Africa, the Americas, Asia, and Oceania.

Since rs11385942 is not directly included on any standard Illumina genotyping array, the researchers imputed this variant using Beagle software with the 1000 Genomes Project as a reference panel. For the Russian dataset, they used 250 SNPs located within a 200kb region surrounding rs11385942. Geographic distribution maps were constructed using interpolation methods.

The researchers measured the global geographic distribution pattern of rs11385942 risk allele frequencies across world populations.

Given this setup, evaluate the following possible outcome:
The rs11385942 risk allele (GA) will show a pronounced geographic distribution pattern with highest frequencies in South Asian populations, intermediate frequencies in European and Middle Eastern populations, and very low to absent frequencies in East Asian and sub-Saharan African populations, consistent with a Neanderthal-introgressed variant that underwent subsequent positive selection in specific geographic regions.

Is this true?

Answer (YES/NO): YES